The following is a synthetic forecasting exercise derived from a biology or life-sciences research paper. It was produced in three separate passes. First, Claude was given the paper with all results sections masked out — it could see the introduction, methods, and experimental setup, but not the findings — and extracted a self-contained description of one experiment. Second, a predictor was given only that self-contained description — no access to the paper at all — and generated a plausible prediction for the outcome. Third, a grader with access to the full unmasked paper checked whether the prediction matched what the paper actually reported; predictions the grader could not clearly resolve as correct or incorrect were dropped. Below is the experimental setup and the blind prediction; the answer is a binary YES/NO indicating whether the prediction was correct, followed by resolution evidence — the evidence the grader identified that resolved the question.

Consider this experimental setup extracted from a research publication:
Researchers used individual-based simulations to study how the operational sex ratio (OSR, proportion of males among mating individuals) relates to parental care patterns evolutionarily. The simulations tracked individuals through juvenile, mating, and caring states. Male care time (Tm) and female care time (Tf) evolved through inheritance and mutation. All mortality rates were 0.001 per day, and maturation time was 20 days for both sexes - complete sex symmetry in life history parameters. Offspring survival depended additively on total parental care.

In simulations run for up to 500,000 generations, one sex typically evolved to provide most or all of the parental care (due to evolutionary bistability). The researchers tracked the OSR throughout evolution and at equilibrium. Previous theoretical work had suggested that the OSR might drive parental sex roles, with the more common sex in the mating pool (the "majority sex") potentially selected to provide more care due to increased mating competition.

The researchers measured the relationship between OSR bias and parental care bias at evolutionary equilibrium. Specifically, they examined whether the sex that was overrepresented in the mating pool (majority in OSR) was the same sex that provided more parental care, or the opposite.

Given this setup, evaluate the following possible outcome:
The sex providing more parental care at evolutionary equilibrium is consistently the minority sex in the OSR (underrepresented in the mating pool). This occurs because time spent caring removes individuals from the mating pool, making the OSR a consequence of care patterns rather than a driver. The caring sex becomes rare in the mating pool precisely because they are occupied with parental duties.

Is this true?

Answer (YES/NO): YES